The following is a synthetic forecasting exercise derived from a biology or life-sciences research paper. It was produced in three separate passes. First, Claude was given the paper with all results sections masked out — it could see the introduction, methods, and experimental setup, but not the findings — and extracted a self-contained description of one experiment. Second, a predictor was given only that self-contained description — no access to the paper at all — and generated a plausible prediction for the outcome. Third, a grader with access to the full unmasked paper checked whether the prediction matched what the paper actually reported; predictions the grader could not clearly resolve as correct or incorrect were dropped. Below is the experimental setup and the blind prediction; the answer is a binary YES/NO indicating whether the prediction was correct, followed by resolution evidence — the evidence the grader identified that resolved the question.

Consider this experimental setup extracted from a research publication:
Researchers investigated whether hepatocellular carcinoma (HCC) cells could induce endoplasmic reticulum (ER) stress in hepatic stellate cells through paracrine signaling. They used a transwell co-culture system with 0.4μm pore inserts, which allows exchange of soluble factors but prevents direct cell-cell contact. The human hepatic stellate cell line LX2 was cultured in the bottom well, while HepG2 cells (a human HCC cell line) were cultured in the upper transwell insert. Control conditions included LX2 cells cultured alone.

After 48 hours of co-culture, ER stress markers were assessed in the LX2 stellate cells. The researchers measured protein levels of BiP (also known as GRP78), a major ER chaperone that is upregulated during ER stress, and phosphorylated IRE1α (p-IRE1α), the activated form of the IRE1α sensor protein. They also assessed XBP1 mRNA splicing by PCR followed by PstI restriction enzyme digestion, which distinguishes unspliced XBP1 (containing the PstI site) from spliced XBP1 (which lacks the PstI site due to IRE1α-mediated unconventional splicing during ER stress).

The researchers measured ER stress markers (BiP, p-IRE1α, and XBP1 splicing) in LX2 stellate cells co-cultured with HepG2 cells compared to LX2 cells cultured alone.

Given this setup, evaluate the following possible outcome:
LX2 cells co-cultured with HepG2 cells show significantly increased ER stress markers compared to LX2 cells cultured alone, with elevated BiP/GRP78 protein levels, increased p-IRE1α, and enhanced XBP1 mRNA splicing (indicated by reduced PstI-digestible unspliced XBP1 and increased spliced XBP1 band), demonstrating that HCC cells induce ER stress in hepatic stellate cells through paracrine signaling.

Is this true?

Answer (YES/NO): NO